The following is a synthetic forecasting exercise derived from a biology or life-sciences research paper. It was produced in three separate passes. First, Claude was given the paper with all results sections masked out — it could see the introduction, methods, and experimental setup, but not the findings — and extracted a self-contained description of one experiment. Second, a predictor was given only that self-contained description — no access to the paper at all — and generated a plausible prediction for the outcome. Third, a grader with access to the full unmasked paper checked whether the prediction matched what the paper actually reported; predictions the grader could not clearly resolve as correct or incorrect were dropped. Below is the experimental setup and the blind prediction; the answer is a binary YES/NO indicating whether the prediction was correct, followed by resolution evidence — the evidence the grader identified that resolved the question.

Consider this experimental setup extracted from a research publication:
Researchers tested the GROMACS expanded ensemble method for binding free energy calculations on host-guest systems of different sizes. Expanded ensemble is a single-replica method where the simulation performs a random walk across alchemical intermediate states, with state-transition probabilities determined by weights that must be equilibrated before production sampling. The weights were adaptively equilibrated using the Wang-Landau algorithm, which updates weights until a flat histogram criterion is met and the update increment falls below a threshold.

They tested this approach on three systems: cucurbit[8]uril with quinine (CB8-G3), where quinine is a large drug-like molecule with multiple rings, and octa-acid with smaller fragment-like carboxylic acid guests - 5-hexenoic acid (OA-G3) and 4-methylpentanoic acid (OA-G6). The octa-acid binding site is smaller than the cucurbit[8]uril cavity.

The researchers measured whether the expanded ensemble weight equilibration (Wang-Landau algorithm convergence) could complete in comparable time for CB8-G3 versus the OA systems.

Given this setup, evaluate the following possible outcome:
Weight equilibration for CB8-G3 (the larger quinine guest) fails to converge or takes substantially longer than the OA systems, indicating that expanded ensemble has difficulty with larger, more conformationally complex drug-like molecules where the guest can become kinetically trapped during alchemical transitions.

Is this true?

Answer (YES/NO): YES